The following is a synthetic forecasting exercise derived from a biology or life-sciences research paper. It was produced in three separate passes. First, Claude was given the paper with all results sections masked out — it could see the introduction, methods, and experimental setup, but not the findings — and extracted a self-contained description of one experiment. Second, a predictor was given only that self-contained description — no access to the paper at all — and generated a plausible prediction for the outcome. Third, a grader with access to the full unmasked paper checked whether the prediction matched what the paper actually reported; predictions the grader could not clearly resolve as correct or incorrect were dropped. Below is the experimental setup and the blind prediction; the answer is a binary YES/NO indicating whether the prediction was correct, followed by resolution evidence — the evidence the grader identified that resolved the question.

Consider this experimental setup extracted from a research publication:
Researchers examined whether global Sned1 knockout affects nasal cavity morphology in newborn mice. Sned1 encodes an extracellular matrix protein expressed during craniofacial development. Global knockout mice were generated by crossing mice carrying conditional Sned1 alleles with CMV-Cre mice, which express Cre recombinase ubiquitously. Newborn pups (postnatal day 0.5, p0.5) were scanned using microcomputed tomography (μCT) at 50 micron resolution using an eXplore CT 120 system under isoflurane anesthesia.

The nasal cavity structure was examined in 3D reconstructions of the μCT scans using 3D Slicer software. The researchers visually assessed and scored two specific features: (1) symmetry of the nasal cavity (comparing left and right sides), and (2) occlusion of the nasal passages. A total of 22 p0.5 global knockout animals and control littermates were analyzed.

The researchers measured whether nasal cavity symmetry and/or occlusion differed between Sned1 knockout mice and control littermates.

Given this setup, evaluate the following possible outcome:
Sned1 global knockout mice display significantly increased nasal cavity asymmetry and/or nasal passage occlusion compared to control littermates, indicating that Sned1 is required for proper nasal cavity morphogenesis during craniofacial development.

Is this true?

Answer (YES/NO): YES